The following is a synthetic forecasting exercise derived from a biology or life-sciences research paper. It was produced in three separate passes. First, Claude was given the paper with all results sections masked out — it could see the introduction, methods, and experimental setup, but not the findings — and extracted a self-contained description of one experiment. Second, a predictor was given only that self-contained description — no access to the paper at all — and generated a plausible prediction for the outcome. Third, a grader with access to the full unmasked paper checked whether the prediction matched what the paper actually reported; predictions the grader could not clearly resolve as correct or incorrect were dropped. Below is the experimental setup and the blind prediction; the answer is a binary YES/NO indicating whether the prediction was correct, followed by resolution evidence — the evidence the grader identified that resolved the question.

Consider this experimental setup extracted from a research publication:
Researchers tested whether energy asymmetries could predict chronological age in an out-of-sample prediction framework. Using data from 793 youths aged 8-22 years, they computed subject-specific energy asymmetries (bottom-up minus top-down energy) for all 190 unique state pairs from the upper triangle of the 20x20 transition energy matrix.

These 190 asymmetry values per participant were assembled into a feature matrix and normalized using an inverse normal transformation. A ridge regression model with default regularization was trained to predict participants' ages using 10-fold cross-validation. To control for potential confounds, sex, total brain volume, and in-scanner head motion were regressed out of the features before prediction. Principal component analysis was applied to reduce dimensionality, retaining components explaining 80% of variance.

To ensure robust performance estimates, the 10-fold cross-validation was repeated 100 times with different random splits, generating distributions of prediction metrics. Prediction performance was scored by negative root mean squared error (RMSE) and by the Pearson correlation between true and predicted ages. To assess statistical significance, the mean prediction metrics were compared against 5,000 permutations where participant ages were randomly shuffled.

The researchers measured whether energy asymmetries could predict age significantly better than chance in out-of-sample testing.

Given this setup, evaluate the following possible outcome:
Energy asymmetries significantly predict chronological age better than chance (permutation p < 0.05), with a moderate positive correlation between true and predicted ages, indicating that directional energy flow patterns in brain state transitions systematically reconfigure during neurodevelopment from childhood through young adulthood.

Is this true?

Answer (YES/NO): YES